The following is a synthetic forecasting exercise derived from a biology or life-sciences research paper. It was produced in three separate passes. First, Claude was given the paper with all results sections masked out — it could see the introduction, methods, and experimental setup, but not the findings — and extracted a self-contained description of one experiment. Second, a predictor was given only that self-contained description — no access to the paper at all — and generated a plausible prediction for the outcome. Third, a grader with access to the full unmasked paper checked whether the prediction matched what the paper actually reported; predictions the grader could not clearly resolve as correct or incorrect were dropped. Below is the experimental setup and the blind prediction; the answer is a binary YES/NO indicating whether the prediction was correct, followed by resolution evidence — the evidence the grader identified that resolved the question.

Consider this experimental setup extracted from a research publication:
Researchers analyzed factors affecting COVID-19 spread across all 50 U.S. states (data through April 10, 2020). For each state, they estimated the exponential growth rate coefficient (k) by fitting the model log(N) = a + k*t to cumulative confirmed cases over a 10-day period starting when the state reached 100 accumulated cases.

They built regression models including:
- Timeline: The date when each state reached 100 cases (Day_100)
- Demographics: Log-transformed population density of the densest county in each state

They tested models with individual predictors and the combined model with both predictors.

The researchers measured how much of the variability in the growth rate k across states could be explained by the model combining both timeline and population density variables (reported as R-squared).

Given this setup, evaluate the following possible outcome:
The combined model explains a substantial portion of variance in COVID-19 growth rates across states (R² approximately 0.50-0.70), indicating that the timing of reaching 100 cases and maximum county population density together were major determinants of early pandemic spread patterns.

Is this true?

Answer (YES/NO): YES